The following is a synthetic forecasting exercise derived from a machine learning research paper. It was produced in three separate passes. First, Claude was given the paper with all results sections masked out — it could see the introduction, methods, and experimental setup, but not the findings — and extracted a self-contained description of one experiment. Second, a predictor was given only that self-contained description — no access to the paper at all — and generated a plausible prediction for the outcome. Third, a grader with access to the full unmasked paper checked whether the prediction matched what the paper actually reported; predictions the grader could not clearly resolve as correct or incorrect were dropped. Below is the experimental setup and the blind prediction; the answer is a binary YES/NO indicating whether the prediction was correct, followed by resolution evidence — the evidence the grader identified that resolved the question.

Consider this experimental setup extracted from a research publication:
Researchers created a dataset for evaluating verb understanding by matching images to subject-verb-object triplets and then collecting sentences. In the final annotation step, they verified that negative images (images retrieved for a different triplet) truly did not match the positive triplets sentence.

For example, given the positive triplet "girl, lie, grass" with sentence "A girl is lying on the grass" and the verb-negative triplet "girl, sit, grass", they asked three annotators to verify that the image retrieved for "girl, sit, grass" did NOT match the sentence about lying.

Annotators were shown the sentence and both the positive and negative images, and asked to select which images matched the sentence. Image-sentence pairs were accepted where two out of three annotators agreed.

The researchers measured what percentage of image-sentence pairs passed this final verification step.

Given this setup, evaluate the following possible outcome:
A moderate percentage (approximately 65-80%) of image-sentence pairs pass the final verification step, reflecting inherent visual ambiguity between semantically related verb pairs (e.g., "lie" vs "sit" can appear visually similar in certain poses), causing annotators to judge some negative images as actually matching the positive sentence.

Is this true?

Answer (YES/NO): YES